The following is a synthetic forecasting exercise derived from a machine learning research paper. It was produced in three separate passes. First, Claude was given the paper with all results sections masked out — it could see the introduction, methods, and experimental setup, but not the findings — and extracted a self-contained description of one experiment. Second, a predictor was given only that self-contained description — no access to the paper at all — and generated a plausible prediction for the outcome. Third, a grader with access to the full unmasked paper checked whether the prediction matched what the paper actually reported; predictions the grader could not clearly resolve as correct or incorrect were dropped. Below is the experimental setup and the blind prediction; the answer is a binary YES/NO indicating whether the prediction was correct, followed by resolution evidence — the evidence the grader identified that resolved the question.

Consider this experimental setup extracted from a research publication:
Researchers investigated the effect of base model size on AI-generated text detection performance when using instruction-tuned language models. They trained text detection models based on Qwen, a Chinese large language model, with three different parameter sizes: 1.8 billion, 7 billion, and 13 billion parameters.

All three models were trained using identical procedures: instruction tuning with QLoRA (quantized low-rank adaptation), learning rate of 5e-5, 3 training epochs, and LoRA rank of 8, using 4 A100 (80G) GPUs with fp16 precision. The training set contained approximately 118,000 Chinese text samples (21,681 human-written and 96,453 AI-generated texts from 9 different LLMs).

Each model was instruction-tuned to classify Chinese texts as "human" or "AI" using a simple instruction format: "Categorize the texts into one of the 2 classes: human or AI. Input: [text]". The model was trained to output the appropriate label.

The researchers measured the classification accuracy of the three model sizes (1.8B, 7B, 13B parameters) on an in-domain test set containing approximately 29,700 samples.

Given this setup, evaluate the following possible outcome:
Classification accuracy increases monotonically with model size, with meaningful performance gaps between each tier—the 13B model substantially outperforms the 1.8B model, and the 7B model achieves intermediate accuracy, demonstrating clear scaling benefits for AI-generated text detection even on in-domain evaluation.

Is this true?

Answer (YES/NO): NO